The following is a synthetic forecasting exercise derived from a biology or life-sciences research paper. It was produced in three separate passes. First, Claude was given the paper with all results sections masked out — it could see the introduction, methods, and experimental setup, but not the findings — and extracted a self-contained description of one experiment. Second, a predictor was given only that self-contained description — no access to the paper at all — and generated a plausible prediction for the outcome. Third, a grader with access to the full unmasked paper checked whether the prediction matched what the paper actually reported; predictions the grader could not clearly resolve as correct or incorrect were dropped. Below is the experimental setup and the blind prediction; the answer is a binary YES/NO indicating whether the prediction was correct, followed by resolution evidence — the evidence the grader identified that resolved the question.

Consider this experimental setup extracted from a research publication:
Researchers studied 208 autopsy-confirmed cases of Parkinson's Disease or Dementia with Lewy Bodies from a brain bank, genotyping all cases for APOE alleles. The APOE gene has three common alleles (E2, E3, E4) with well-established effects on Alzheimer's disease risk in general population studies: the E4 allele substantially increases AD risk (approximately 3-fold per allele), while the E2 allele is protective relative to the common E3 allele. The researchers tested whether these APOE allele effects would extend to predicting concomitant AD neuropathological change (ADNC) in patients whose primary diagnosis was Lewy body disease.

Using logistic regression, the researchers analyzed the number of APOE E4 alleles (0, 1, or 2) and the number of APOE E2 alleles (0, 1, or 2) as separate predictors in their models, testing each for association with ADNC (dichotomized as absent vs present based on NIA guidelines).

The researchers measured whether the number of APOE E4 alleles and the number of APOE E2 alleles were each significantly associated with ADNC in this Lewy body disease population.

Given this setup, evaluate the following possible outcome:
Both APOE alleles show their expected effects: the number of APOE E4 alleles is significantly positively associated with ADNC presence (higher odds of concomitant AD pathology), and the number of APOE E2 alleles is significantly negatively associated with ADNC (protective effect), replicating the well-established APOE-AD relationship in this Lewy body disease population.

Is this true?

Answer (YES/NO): NO